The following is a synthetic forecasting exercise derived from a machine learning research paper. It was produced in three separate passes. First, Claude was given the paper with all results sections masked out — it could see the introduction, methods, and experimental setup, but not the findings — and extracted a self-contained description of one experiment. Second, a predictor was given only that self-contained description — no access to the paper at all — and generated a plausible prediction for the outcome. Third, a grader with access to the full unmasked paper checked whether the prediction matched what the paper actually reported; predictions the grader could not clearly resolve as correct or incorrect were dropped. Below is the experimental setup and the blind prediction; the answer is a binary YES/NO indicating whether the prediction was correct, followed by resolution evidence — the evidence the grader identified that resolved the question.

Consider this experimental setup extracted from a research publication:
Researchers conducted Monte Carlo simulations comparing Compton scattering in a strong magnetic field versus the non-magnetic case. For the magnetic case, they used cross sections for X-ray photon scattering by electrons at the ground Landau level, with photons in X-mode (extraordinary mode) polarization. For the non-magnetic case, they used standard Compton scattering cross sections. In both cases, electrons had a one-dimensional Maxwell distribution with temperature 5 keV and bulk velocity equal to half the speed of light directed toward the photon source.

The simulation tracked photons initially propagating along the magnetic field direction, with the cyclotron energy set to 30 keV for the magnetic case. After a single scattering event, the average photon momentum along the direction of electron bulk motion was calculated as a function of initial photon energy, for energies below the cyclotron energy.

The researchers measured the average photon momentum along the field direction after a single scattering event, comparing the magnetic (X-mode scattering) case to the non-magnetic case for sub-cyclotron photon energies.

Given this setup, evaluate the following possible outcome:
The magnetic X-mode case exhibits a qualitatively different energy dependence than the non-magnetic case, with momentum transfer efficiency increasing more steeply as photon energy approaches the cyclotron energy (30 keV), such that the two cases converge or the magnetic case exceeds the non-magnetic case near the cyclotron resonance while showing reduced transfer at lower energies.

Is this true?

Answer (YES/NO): NO